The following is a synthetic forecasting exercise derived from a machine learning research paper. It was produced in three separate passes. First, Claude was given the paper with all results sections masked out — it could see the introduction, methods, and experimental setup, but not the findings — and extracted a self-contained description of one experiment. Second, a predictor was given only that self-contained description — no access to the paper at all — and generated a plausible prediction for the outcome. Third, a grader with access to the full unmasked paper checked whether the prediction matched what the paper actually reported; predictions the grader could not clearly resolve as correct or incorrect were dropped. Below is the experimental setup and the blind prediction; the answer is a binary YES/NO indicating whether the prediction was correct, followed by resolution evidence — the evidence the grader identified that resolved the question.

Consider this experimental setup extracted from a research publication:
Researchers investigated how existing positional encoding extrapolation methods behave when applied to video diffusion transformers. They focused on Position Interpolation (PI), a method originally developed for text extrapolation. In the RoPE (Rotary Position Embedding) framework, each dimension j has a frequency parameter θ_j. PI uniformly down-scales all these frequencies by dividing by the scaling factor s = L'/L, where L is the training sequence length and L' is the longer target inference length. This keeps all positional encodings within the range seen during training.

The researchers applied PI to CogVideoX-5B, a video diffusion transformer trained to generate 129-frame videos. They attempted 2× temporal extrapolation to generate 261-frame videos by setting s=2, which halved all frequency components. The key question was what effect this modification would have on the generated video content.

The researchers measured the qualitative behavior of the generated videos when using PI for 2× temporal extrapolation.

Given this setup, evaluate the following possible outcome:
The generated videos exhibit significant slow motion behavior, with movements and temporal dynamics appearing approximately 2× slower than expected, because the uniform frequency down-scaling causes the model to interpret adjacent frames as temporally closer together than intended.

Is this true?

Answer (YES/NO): YES